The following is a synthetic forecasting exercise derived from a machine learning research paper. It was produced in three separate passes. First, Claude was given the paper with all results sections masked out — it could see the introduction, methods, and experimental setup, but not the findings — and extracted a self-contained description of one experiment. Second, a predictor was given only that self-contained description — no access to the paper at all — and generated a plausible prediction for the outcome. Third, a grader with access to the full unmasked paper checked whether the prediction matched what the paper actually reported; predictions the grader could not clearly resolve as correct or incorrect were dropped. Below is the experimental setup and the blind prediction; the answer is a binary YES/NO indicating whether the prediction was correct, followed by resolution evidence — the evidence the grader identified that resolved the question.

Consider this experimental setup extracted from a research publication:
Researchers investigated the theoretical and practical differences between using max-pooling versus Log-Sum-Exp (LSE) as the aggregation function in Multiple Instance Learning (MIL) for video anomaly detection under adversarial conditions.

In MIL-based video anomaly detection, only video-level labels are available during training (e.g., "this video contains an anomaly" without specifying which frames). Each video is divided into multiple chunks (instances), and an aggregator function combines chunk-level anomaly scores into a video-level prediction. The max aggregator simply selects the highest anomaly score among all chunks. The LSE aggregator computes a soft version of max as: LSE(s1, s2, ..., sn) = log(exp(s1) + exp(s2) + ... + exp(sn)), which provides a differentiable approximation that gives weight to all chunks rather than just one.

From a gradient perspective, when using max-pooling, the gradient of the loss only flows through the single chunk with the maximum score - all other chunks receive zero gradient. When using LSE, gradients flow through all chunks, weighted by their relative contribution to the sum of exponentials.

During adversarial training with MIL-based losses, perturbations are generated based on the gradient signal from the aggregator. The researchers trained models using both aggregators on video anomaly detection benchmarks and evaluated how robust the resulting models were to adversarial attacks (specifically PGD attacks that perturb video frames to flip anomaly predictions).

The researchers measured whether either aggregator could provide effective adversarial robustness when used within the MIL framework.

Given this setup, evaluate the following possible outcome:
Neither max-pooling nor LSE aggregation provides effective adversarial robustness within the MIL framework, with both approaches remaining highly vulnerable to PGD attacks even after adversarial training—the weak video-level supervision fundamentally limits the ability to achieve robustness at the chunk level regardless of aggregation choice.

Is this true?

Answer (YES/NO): YES